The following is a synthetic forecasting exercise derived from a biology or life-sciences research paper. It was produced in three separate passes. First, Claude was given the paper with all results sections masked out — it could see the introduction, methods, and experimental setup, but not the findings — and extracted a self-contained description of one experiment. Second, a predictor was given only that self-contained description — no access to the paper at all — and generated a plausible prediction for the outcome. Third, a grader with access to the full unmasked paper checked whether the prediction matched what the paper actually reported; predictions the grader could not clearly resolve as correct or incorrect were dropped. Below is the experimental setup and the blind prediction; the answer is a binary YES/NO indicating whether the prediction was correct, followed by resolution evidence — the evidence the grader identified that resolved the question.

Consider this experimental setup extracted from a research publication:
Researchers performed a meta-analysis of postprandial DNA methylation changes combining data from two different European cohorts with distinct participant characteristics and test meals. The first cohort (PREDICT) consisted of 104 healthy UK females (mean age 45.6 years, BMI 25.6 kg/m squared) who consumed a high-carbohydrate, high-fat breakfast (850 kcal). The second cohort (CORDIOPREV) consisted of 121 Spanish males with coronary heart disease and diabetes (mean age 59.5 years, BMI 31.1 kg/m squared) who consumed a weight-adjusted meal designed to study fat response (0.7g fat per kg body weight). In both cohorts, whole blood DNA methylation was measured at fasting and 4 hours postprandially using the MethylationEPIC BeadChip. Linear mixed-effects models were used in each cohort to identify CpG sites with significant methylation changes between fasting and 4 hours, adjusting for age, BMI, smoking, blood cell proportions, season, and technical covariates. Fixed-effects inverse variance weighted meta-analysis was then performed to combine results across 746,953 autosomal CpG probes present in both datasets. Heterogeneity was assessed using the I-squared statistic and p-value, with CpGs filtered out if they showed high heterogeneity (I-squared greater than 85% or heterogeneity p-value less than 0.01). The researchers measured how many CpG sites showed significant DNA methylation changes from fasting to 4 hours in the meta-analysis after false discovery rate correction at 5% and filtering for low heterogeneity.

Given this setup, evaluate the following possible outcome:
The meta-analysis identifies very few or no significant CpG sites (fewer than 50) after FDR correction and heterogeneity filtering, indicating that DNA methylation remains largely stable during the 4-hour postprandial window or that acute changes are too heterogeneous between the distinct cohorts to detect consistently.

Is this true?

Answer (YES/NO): NO